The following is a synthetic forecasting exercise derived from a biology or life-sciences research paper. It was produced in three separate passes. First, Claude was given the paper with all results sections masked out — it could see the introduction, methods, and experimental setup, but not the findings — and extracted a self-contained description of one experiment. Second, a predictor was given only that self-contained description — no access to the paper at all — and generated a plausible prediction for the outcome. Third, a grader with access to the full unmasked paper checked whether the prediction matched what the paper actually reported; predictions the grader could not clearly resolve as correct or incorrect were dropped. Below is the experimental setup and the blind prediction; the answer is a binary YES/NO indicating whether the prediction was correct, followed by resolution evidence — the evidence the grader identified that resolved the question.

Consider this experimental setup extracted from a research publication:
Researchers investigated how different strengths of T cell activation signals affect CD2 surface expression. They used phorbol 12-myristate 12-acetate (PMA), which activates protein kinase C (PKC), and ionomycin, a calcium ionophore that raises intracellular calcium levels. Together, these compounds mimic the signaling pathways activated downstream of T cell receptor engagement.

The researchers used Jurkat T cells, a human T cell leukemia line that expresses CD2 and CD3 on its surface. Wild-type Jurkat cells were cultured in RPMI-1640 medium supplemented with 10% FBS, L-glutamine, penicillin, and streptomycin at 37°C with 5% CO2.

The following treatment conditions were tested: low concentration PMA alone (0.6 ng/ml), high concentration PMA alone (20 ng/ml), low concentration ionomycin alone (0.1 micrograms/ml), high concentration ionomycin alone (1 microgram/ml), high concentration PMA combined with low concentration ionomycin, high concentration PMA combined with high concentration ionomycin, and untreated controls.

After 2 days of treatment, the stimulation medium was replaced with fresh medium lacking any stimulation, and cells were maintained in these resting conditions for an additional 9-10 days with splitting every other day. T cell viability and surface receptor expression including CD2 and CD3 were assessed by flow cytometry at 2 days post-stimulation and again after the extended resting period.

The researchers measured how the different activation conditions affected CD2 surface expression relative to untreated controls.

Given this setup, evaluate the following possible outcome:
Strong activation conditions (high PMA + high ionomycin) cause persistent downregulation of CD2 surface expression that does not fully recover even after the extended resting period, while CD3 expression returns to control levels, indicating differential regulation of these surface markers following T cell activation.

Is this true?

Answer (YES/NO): NO